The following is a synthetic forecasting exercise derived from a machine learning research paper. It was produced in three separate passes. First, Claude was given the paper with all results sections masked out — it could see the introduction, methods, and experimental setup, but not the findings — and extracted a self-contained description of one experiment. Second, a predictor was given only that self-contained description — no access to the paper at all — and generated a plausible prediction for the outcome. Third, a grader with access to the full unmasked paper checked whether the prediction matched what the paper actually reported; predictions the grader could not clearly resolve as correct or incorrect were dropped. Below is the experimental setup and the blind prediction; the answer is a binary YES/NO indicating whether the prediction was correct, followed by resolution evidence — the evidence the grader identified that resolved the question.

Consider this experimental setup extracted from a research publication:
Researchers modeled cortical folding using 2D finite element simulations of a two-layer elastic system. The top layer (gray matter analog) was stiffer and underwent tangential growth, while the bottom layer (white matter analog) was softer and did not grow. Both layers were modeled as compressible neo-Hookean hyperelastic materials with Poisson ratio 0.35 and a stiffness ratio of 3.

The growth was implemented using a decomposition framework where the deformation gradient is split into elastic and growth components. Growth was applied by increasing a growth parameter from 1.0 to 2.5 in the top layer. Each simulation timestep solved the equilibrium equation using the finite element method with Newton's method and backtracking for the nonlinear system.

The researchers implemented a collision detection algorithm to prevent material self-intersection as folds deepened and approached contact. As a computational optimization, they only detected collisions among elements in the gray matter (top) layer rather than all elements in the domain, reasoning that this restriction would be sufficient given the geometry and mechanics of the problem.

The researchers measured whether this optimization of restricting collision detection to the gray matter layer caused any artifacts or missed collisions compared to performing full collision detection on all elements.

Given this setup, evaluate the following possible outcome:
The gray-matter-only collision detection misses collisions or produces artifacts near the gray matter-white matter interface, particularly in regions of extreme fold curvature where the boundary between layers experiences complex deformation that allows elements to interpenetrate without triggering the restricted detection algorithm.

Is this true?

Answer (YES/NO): NO